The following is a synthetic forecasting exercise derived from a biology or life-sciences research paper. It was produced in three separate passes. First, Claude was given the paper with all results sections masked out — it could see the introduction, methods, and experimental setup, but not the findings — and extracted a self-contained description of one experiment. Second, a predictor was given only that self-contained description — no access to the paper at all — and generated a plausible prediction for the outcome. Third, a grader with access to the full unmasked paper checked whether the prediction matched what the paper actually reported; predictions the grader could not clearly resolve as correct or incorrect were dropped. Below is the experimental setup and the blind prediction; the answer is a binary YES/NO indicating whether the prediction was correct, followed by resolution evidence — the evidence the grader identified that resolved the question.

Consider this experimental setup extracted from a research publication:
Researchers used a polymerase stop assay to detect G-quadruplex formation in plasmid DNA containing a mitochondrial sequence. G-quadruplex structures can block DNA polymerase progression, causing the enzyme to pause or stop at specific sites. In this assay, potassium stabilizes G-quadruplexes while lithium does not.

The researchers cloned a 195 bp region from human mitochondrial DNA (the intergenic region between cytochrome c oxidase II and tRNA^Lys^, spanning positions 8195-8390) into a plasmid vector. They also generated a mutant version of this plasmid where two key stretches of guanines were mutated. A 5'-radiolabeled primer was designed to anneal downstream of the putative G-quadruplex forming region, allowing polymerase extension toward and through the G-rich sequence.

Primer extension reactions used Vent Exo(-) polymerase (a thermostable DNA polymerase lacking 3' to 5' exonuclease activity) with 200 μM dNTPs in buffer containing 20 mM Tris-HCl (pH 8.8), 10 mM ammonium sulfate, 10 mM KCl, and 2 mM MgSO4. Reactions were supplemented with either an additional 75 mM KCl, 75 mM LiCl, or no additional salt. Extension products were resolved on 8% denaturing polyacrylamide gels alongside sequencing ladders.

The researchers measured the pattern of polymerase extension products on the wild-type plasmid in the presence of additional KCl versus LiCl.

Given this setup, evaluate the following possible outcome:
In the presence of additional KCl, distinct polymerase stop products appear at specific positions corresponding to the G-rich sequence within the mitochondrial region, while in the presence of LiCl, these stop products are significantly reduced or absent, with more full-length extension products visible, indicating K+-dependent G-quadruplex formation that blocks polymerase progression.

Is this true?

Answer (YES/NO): YES